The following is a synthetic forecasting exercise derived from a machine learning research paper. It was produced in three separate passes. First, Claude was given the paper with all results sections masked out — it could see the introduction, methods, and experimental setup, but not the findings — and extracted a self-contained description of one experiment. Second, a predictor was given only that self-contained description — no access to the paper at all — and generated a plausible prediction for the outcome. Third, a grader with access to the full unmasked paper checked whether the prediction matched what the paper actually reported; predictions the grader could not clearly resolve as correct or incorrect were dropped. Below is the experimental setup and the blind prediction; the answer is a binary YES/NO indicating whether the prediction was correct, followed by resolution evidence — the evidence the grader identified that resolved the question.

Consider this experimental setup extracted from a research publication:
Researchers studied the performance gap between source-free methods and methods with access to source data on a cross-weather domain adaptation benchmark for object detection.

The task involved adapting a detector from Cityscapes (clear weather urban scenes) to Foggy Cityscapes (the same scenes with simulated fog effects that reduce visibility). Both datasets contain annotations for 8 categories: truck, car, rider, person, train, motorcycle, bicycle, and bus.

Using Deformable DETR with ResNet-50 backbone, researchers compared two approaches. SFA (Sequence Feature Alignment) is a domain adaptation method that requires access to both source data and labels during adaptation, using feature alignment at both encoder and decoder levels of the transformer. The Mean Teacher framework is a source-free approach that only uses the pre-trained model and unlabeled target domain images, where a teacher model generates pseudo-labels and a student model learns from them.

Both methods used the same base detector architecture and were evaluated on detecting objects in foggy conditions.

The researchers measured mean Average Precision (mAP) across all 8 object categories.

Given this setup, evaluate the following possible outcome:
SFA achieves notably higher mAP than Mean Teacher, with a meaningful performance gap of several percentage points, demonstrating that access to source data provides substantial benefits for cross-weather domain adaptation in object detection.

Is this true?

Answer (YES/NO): YES